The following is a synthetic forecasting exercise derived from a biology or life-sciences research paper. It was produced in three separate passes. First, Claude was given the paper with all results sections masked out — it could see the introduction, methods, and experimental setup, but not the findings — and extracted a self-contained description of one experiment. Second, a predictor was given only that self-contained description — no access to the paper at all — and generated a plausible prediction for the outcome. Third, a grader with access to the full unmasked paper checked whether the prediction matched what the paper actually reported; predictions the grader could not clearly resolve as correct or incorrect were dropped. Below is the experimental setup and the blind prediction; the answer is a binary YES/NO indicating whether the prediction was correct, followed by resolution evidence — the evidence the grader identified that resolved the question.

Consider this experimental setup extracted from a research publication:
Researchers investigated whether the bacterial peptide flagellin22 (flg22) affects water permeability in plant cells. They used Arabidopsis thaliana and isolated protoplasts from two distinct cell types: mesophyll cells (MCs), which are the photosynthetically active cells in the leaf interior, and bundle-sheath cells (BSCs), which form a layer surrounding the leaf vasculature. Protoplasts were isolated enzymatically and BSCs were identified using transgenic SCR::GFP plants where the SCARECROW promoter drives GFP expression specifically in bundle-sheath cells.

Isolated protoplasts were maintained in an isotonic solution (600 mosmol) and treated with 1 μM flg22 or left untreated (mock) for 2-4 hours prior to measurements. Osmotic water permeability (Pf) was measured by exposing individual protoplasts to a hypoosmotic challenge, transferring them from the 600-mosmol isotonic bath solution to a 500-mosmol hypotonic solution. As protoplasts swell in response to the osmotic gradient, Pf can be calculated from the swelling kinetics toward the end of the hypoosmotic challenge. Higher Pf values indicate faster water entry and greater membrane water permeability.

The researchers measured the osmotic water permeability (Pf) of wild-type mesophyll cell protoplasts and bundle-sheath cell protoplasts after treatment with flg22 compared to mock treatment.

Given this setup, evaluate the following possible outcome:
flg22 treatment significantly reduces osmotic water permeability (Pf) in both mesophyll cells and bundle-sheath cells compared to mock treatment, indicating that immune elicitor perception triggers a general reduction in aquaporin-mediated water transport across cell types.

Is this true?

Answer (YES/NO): YES